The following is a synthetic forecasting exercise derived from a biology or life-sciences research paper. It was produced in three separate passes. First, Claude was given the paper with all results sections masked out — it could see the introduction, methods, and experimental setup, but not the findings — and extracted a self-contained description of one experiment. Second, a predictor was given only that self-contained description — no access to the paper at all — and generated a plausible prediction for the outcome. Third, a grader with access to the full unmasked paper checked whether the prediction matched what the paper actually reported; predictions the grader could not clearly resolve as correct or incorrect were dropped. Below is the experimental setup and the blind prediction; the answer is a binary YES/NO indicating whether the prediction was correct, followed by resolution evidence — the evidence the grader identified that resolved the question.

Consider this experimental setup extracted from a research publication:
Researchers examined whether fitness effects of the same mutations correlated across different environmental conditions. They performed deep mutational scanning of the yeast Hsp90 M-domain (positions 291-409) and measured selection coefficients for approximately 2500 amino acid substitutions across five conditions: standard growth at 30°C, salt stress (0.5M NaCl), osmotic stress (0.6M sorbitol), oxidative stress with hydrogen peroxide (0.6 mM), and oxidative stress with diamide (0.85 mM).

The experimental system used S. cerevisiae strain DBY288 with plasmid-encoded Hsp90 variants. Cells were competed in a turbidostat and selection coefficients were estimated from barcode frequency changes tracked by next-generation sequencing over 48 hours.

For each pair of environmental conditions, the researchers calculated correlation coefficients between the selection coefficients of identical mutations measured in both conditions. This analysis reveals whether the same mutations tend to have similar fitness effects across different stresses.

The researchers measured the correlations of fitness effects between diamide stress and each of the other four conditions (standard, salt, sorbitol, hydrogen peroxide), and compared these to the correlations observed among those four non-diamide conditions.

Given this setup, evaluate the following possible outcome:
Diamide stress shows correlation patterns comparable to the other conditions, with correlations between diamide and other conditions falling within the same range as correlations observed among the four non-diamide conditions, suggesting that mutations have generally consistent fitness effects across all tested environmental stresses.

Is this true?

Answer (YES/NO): NO